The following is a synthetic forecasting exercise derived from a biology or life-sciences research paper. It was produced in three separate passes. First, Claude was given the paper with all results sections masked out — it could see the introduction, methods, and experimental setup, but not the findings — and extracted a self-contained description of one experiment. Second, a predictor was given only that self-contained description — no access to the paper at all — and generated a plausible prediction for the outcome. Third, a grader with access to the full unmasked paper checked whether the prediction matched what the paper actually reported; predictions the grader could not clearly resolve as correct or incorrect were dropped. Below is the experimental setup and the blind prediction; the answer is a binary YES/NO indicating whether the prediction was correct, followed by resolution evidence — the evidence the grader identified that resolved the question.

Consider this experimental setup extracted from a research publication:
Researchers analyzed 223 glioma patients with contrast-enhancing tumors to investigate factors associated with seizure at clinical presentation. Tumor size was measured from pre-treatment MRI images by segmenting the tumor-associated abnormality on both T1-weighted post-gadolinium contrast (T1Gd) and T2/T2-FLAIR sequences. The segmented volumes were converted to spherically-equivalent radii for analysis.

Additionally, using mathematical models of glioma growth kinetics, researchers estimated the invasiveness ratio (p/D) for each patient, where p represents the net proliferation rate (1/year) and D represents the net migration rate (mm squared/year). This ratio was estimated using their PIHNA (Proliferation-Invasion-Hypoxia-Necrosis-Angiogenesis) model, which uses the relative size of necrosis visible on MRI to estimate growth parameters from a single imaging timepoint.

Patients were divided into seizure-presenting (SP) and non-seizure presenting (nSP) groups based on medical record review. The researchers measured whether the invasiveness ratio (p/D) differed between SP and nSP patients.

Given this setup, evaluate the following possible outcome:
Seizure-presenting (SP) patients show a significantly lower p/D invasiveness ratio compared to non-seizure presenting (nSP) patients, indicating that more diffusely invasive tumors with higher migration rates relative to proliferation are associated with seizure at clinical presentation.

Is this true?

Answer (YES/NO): NO